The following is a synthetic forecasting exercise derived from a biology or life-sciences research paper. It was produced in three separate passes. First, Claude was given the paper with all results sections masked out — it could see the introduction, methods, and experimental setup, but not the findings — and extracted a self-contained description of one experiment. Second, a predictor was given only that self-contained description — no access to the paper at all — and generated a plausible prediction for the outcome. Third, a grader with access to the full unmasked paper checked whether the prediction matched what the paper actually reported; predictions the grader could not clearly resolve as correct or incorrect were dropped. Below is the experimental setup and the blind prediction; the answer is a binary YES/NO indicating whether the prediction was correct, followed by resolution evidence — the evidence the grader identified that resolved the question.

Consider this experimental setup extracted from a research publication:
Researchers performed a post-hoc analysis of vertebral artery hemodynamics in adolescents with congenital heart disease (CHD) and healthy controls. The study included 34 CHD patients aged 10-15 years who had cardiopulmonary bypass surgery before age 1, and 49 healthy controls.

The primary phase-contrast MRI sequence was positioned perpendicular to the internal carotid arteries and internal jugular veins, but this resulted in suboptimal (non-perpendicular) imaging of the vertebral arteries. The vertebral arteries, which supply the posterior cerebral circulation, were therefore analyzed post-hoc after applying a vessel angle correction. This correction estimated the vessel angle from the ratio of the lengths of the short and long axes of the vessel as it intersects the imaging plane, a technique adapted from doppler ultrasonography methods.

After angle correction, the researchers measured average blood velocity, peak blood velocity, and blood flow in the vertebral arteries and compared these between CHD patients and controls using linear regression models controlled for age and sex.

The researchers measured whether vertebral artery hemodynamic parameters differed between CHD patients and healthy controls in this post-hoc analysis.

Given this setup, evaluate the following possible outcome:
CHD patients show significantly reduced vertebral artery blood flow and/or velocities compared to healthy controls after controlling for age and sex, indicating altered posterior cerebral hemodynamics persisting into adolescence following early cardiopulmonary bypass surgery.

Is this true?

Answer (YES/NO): YES